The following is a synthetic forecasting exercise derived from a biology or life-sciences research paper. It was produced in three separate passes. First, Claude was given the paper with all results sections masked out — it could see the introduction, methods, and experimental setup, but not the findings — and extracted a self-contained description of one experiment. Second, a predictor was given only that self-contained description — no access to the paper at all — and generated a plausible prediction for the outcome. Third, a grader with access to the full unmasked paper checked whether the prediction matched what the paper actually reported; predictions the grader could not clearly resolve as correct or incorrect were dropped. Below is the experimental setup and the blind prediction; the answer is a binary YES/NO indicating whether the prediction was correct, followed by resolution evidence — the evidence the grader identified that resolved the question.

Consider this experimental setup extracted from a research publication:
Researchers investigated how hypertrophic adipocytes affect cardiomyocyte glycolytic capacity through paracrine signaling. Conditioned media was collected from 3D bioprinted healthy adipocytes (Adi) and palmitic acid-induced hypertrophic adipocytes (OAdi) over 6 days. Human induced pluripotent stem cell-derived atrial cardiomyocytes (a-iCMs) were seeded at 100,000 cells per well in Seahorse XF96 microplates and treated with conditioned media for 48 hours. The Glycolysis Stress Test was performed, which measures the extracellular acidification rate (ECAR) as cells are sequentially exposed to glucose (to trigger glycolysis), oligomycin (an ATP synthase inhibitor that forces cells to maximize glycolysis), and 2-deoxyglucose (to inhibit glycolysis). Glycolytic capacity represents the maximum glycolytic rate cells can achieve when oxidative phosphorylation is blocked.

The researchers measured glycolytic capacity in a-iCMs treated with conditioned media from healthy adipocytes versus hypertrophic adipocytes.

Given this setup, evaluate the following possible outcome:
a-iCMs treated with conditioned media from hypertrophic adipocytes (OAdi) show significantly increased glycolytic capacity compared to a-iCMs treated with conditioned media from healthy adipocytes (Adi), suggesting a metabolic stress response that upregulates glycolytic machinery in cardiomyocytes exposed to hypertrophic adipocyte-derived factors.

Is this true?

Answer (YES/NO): NO